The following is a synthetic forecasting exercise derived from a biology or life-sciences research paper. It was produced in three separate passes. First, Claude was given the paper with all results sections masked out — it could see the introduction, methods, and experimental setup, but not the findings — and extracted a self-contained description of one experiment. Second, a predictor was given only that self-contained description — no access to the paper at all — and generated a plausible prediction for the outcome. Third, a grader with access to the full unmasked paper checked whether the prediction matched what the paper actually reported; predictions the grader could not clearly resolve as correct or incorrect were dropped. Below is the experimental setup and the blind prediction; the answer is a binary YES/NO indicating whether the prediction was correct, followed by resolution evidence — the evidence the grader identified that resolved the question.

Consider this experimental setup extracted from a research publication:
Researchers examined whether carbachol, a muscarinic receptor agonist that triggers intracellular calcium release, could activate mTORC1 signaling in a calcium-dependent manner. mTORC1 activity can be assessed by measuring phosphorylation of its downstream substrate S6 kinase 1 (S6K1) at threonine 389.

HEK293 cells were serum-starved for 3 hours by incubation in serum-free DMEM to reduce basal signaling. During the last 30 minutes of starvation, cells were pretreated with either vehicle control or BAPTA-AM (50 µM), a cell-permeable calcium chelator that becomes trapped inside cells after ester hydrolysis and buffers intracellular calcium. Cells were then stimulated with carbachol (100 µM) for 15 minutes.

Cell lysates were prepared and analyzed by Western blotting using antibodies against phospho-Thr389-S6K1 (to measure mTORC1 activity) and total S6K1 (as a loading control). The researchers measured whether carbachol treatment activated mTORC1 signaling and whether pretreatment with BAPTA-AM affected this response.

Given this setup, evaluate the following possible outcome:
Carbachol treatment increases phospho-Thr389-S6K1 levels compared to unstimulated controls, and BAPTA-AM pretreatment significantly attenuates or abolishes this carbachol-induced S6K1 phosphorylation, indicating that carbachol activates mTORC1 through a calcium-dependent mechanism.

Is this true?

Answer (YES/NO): YES